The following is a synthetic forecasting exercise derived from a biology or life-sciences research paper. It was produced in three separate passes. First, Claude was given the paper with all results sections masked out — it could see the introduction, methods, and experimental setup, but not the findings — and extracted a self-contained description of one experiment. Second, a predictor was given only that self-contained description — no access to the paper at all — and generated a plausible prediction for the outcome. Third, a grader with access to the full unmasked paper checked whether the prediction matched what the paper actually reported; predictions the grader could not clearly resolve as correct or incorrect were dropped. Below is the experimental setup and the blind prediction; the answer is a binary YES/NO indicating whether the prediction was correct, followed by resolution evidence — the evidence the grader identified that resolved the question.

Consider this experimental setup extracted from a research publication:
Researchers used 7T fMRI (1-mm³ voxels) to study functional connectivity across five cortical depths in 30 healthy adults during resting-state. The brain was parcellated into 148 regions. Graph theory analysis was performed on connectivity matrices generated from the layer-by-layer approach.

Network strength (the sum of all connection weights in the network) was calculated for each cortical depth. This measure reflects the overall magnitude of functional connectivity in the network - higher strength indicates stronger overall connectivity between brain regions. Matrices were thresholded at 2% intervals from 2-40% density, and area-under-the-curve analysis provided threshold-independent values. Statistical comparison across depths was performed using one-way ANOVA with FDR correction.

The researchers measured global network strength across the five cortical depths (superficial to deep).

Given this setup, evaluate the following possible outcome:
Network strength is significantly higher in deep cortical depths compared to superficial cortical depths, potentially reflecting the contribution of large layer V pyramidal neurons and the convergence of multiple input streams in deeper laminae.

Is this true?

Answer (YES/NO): NO